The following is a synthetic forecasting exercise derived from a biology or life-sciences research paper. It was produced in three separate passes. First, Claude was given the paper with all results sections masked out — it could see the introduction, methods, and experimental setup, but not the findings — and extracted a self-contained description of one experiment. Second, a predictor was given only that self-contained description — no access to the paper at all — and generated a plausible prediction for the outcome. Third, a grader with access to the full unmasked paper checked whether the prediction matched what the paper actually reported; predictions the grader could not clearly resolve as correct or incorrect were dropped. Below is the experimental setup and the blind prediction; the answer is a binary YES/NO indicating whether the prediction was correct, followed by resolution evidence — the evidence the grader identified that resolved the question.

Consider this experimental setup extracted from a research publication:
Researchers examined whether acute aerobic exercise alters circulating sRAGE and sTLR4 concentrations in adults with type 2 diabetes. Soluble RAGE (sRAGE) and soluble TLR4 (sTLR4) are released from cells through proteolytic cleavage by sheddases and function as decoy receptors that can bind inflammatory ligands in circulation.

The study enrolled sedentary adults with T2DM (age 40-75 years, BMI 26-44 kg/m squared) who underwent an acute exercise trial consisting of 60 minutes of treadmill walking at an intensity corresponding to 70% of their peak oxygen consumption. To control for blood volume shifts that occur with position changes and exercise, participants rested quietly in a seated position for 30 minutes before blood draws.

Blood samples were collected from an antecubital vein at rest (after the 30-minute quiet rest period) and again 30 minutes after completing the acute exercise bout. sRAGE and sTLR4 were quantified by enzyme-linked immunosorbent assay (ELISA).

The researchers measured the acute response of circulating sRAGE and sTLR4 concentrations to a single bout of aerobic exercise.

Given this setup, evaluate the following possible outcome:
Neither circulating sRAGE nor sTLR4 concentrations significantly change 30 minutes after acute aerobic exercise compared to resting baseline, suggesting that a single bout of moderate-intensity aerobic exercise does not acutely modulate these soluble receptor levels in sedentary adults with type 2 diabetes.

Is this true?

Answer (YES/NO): YES